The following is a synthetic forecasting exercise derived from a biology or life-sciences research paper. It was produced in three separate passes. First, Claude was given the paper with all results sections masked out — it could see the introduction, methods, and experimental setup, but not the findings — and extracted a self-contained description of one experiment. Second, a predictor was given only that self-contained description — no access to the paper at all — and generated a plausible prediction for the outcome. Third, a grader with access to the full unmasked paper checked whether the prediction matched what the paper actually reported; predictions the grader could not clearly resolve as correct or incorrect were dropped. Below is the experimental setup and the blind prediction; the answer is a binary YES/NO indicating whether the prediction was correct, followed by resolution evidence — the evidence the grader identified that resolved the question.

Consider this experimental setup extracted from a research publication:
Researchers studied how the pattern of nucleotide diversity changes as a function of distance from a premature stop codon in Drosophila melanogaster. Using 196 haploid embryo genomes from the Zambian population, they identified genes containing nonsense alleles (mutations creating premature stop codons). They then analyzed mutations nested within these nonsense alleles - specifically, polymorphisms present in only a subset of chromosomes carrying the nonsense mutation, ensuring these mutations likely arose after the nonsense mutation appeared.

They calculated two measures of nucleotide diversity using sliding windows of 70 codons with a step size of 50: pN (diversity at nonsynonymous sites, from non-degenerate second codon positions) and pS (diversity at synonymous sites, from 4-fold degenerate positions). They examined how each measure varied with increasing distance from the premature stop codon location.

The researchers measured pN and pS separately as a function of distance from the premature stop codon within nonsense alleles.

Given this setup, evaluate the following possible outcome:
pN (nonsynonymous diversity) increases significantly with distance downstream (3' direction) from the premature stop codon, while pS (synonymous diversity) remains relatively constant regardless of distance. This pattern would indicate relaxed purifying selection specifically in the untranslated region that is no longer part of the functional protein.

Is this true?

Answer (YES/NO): NO